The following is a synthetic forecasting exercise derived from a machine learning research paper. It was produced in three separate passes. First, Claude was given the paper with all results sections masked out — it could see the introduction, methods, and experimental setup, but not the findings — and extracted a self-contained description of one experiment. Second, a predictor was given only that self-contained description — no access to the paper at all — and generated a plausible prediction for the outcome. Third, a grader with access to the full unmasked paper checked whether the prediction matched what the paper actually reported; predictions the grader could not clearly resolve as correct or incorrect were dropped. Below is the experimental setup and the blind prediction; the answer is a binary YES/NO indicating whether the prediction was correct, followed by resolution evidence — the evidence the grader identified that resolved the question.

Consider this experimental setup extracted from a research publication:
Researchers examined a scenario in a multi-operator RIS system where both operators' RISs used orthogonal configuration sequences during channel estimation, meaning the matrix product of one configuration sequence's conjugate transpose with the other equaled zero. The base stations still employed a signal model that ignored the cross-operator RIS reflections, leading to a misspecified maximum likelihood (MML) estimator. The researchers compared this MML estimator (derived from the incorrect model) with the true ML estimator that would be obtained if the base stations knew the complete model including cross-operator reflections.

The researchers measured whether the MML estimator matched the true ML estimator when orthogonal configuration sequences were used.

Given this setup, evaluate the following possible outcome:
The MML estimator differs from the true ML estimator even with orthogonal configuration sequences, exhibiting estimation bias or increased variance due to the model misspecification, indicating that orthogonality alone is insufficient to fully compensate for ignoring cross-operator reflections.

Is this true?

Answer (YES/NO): NO